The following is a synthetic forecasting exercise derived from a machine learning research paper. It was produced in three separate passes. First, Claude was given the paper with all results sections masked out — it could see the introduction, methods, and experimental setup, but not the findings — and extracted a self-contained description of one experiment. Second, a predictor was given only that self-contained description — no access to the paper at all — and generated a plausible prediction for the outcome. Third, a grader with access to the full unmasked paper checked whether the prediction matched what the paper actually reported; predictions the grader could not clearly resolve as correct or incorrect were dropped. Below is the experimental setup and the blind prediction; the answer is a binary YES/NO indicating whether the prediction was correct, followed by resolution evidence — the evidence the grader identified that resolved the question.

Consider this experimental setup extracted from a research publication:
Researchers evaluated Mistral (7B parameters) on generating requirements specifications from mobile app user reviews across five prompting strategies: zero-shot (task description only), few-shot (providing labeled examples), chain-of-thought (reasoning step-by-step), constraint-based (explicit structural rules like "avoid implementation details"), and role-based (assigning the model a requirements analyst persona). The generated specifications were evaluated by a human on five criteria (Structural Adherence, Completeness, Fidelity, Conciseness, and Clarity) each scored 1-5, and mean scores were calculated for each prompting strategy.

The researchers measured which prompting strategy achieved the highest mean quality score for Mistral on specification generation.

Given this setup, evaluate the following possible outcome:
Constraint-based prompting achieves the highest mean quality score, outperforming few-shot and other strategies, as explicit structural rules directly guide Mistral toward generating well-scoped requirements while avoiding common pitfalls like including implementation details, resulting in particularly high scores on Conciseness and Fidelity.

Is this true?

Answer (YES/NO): NO